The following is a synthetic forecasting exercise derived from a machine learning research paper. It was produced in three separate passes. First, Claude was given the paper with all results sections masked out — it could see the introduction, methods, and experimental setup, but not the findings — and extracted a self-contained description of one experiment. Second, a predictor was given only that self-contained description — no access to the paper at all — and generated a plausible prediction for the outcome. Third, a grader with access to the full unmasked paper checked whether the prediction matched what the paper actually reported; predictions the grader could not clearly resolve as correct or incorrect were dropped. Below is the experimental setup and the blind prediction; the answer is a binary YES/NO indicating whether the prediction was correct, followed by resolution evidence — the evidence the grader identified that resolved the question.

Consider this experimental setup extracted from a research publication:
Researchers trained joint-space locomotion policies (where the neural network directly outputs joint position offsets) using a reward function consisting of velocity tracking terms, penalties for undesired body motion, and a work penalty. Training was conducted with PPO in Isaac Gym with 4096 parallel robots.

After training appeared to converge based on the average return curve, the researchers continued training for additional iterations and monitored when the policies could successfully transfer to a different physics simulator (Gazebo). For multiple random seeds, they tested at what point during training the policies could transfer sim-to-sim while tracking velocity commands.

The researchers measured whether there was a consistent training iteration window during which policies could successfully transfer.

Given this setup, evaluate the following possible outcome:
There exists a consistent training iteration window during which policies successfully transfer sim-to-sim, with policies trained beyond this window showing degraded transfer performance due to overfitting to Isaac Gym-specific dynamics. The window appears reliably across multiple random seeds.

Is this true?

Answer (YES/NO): NO